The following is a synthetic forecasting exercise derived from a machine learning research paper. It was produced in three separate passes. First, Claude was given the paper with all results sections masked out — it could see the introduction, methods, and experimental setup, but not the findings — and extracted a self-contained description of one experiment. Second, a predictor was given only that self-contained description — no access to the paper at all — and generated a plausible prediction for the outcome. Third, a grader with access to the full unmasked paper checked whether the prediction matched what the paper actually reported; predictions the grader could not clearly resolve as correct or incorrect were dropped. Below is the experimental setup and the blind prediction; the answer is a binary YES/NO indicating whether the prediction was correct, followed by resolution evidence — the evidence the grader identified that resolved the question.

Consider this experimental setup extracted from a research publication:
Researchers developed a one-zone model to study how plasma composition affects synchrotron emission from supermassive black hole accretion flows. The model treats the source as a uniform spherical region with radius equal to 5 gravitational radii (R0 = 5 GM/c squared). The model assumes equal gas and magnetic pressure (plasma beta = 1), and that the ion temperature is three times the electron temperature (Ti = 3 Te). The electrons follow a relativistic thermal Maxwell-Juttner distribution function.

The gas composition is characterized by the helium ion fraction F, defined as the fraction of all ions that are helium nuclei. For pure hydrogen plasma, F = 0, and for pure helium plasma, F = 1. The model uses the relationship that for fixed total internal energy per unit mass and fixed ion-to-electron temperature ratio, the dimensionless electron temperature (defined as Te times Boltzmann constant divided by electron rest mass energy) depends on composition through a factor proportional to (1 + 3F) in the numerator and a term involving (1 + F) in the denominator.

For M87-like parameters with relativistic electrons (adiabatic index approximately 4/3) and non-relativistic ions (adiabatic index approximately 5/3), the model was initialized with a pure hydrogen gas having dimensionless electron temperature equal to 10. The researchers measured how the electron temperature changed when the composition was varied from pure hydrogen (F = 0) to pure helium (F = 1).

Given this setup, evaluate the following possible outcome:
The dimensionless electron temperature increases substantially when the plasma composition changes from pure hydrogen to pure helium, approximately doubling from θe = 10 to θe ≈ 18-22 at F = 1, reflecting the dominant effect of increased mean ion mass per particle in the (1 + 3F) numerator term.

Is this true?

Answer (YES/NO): NO